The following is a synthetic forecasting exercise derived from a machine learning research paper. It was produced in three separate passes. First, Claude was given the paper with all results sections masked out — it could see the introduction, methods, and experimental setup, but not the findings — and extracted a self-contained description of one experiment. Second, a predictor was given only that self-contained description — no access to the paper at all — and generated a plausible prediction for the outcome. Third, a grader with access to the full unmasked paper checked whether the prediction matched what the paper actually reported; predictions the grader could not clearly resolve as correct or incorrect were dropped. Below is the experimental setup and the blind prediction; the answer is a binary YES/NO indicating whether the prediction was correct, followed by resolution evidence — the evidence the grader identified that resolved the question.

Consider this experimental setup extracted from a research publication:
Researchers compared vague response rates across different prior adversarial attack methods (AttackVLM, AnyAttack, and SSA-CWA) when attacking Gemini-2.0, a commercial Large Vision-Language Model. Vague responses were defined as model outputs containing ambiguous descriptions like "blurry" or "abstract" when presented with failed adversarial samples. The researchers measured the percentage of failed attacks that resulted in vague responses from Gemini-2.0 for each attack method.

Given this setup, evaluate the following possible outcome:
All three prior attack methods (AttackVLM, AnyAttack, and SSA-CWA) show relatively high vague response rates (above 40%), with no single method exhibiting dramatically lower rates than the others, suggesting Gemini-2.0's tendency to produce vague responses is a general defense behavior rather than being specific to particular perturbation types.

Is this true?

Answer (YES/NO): NO